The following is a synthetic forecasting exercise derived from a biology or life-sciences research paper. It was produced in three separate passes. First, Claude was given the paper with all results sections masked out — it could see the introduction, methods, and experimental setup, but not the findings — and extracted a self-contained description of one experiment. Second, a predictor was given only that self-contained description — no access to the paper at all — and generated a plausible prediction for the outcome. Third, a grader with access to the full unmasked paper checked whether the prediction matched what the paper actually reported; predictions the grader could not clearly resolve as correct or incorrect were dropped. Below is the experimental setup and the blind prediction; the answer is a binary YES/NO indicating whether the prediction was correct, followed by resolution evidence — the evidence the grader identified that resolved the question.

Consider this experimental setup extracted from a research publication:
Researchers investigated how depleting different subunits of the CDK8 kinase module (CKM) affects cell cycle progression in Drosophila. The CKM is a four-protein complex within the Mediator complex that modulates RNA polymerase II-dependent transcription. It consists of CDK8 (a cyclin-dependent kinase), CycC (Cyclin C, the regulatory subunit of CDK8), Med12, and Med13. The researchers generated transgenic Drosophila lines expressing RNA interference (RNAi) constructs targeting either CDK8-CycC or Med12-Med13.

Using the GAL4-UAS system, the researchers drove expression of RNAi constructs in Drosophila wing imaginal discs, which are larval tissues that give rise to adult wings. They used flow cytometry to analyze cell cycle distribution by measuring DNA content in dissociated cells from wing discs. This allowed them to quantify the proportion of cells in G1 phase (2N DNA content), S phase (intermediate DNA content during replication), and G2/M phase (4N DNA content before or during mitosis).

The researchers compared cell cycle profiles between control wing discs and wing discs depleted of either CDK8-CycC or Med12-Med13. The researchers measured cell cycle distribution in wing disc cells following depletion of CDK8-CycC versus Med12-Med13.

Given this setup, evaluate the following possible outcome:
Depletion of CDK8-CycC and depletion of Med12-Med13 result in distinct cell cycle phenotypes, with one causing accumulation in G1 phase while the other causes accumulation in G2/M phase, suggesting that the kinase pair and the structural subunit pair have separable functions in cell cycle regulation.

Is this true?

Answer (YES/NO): NO